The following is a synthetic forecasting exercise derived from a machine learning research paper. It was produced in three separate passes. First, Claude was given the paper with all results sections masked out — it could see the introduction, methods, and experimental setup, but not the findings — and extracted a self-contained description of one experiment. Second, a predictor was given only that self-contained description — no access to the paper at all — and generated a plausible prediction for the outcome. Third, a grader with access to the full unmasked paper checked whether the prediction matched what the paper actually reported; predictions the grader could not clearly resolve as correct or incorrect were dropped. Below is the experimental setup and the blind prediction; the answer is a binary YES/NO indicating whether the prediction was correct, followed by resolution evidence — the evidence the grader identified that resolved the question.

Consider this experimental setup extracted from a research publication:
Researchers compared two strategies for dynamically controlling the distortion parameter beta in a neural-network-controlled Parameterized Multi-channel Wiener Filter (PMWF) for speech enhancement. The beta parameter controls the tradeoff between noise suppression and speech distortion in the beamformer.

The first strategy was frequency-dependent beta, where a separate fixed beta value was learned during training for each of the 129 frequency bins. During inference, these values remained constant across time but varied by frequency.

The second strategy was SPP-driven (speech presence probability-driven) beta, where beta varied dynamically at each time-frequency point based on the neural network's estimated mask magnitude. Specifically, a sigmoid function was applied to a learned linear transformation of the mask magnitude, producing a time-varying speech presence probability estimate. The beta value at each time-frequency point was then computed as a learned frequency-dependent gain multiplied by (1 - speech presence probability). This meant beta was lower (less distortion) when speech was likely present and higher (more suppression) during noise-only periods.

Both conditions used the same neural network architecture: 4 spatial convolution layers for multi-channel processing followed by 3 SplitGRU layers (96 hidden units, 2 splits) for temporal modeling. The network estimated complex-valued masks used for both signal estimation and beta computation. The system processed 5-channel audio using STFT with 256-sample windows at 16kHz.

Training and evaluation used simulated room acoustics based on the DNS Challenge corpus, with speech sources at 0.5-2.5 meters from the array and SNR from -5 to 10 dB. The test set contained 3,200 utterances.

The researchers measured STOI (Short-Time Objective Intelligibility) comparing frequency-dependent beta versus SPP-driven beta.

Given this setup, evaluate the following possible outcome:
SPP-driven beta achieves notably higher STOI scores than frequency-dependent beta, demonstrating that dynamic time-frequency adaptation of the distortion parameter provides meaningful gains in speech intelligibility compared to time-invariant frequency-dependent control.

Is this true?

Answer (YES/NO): YES